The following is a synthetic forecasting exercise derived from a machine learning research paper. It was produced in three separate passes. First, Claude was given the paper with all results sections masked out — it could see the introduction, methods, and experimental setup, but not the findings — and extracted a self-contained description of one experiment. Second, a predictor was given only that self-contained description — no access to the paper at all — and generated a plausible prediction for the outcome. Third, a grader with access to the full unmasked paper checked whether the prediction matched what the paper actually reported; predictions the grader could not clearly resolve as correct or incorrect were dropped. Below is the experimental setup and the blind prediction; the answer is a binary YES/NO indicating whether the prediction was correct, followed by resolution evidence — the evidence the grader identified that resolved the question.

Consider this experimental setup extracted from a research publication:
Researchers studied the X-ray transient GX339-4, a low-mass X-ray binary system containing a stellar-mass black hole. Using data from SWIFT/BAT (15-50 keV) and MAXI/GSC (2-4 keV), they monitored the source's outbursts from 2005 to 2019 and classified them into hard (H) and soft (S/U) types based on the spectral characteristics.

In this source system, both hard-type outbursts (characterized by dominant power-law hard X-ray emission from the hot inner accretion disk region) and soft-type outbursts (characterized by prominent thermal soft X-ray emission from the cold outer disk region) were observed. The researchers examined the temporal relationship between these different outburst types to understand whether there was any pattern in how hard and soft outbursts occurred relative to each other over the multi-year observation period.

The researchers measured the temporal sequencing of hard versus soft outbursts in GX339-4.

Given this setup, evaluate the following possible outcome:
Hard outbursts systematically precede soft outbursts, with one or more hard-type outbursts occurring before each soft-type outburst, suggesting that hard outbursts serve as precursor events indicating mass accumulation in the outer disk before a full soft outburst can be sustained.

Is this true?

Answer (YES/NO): YES